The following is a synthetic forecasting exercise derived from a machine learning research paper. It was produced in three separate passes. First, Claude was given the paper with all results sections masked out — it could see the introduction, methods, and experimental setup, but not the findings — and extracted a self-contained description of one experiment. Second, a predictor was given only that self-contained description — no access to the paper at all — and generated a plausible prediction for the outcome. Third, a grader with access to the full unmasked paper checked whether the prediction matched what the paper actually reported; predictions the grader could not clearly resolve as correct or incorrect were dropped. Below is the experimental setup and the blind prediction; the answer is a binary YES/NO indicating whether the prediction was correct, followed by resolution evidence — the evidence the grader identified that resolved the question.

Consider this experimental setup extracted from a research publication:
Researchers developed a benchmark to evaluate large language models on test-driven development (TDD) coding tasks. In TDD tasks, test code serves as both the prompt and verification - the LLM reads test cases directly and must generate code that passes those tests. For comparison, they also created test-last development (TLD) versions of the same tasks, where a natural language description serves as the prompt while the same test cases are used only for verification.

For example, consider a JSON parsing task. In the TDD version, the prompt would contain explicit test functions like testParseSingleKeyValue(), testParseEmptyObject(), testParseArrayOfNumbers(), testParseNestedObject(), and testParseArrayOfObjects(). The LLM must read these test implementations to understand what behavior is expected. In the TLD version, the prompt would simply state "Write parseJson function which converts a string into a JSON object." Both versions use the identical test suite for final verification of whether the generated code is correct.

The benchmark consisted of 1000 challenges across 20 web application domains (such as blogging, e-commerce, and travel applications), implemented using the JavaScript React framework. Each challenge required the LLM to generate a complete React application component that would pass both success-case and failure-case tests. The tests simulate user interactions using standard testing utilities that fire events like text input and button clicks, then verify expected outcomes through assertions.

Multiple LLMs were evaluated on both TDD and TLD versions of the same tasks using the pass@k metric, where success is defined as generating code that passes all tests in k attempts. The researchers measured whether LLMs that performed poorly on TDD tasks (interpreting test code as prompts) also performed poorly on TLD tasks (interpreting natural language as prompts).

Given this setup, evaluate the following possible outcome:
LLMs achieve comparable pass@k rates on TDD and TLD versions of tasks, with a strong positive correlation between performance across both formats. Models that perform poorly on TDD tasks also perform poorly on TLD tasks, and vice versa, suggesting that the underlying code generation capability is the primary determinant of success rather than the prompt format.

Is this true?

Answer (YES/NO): NO